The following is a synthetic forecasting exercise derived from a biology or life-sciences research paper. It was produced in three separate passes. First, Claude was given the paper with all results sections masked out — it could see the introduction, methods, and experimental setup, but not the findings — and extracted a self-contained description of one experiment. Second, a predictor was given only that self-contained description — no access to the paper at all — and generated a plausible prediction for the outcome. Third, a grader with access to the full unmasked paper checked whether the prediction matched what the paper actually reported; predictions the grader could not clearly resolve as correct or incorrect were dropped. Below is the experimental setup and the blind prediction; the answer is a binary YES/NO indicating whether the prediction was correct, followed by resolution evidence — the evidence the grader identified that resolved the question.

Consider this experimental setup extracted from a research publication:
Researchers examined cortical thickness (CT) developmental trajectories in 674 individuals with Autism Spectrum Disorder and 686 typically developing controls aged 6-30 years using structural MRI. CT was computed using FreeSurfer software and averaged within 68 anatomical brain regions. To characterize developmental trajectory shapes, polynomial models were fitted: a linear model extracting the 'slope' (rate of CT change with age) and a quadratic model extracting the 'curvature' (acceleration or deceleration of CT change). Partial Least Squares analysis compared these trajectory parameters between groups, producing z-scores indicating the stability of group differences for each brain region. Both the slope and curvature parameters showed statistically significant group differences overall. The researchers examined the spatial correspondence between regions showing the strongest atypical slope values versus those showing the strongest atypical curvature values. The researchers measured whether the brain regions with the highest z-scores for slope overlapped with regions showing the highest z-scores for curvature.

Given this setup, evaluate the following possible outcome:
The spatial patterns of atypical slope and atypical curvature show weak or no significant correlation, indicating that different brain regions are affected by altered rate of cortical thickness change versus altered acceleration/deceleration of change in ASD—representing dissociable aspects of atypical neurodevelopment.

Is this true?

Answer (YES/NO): NO